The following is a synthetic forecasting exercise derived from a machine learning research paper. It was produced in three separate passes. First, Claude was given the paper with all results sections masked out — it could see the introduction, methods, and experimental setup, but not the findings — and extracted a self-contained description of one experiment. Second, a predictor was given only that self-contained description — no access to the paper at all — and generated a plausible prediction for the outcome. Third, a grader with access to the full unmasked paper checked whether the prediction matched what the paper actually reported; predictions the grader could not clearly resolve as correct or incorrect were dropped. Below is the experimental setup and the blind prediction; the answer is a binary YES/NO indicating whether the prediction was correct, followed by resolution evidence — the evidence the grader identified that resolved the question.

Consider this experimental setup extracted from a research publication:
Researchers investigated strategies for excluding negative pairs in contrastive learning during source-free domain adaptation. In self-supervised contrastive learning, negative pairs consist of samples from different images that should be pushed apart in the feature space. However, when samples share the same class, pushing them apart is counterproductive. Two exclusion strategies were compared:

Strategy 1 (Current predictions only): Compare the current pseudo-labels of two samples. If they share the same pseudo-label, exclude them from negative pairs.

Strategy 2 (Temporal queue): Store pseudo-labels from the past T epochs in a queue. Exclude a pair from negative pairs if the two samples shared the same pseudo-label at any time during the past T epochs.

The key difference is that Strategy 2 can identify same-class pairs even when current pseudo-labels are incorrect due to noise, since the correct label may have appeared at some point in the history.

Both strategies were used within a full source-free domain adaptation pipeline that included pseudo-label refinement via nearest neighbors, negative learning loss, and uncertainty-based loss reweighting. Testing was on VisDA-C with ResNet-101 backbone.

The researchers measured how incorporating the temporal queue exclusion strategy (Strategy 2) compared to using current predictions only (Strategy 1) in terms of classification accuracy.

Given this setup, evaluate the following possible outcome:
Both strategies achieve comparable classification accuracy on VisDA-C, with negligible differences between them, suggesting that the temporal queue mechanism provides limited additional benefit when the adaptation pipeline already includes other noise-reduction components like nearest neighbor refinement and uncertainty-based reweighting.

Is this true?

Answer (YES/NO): NO